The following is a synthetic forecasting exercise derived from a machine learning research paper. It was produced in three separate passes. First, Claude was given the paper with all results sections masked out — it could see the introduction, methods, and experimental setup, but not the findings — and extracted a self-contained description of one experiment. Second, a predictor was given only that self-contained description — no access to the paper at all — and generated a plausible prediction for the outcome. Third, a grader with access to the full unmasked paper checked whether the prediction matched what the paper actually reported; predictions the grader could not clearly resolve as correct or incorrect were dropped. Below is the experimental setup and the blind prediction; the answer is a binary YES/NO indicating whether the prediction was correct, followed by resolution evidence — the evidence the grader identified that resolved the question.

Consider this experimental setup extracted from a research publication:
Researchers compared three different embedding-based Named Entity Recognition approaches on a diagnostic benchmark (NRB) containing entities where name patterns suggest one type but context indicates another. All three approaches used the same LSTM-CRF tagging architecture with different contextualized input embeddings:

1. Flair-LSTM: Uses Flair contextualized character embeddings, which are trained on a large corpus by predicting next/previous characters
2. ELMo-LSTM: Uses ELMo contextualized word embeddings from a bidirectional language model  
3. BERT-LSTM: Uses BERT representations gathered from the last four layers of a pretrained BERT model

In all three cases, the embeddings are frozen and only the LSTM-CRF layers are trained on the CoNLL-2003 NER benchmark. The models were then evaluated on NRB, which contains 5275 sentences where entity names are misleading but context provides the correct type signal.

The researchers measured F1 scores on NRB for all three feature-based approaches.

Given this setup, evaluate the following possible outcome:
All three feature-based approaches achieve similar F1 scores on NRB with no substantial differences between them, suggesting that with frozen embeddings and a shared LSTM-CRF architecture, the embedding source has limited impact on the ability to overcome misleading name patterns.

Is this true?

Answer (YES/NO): NO